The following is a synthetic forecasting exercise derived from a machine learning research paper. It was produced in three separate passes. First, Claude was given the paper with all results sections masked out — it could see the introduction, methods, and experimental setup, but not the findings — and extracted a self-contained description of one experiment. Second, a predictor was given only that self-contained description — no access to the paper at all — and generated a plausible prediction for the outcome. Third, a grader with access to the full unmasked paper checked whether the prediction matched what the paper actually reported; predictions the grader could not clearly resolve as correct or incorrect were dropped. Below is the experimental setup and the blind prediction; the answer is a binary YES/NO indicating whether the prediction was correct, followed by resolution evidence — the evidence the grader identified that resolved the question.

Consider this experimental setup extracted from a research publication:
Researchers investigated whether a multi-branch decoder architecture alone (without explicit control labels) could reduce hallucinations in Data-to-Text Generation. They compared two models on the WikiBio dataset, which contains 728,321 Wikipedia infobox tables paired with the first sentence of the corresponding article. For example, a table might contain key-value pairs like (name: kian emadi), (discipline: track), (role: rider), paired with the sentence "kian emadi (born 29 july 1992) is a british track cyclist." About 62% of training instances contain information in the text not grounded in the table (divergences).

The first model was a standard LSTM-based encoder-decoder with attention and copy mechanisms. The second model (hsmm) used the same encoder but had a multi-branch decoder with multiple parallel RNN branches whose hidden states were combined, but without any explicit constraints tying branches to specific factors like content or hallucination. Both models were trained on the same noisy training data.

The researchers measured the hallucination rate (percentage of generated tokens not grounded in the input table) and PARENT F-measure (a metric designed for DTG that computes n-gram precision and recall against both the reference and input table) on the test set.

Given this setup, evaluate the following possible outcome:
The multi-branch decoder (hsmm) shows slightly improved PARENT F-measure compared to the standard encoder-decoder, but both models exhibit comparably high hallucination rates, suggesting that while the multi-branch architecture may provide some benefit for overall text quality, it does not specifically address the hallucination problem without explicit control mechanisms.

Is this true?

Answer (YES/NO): NO